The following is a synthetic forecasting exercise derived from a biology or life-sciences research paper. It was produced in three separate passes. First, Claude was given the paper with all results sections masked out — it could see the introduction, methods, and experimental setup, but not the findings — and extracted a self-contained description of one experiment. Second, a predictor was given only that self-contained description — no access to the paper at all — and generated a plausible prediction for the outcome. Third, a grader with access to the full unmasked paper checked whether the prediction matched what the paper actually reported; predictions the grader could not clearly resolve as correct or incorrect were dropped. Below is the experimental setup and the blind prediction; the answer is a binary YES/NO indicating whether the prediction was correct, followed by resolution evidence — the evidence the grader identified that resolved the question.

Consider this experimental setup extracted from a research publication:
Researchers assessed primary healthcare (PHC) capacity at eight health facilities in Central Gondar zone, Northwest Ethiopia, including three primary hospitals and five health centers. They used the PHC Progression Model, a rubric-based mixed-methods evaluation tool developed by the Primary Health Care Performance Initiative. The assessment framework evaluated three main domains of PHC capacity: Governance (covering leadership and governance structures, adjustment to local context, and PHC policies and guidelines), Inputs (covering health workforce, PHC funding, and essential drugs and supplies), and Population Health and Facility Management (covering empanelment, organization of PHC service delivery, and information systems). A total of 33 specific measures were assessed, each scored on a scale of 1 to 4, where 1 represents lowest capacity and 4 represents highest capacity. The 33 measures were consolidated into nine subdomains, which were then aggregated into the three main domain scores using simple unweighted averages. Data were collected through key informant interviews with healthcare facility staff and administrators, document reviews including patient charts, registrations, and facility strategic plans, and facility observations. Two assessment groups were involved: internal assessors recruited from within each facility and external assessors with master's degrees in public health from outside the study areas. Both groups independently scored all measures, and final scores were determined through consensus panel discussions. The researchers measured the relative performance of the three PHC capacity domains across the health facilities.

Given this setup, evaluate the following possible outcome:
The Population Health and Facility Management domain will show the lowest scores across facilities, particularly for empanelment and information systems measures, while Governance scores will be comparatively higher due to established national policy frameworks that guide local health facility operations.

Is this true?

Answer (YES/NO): NO